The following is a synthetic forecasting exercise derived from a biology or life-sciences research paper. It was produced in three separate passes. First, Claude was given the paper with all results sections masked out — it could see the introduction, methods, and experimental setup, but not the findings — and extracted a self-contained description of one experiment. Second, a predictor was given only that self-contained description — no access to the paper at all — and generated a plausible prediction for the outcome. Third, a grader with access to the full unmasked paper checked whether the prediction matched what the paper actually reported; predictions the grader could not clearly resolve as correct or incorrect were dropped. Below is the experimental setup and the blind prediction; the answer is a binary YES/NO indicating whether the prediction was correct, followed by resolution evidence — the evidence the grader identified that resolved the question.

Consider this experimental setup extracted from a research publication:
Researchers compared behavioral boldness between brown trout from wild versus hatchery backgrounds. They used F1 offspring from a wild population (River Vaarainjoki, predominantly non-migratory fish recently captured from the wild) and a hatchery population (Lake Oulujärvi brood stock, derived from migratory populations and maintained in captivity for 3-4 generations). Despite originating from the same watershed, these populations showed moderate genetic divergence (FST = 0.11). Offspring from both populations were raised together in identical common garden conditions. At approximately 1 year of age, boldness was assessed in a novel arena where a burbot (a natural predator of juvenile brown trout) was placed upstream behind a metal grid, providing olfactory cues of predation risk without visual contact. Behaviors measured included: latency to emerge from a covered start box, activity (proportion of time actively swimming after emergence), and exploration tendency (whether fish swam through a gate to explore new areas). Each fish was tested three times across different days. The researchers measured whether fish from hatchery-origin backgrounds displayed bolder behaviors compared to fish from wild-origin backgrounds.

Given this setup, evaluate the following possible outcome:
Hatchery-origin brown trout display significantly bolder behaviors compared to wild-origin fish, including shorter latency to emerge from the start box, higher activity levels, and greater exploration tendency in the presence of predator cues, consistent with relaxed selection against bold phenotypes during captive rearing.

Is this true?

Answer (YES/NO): NO